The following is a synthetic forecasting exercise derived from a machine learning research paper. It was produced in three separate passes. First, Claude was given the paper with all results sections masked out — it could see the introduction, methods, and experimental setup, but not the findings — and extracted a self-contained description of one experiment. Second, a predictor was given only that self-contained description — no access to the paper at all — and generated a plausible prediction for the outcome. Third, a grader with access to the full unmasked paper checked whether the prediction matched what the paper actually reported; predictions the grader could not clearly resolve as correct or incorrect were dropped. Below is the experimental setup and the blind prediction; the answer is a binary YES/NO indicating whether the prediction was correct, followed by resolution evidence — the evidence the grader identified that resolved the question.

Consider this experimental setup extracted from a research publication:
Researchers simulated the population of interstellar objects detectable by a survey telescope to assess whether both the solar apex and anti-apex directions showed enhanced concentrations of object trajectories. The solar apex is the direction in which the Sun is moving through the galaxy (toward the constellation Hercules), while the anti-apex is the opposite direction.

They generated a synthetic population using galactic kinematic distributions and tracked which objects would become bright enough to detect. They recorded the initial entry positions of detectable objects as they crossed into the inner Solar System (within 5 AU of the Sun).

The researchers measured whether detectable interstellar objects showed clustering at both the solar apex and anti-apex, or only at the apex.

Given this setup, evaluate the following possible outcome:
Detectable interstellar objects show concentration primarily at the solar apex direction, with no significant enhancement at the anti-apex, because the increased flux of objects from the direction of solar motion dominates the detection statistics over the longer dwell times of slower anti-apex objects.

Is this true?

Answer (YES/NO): NO